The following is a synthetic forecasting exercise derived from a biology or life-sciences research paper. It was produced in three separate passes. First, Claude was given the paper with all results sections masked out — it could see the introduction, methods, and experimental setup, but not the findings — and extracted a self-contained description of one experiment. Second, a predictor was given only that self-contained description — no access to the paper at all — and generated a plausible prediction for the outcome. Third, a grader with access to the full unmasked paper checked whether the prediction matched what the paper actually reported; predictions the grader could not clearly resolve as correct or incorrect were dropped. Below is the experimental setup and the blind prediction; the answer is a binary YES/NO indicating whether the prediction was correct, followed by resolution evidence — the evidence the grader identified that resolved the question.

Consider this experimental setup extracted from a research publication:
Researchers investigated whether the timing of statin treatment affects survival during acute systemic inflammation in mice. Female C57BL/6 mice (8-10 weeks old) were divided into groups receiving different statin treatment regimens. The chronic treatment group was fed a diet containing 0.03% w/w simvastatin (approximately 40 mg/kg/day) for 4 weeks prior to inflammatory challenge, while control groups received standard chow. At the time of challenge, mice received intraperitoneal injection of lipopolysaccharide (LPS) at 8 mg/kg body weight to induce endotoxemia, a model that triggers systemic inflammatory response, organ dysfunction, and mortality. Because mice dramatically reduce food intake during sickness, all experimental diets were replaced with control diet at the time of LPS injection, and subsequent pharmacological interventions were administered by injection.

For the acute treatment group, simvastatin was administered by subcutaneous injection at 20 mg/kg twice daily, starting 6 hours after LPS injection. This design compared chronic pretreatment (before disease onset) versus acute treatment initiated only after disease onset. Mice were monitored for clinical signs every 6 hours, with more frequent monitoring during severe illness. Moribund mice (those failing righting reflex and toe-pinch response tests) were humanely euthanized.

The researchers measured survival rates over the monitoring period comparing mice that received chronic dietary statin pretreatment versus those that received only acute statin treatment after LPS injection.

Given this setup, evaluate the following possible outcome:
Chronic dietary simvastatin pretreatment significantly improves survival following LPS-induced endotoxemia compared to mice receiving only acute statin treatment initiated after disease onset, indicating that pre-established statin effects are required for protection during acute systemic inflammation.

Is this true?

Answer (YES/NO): YES